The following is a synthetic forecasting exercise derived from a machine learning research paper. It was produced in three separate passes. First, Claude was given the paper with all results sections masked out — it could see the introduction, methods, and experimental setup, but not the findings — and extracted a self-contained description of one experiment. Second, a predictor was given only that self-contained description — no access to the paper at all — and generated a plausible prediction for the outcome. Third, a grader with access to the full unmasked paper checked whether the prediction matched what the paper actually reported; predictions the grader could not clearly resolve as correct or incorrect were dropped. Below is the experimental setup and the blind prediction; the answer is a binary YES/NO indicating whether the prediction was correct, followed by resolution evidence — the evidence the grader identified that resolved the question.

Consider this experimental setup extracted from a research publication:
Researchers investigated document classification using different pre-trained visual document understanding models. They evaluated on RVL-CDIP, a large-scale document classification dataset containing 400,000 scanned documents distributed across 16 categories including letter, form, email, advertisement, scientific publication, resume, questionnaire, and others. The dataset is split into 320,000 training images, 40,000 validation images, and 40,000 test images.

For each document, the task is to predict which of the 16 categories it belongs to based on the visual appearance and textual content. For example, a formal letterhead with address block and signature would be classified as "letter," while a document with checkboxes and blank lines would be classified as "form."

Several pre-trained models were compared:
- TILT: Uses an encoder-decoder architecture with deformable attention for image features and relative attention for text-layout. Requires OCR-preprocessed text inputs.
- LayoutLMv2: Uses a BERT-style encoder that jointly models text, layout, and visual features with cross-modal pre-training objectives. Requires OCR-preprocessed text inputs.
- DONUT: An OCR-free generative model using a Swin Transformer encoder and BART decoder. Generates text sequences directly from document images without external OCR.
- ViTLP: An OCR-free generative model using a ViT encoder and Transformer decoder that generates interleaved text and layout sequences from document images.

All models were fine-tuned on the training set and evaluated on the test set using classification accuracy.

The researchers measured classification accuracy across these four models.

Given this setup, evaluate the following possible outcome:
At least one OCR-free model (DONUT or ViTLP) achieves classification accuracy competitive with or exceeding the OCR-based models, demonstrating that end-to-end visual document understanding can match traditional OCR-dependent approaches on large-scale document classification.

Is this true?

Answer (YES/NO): YES